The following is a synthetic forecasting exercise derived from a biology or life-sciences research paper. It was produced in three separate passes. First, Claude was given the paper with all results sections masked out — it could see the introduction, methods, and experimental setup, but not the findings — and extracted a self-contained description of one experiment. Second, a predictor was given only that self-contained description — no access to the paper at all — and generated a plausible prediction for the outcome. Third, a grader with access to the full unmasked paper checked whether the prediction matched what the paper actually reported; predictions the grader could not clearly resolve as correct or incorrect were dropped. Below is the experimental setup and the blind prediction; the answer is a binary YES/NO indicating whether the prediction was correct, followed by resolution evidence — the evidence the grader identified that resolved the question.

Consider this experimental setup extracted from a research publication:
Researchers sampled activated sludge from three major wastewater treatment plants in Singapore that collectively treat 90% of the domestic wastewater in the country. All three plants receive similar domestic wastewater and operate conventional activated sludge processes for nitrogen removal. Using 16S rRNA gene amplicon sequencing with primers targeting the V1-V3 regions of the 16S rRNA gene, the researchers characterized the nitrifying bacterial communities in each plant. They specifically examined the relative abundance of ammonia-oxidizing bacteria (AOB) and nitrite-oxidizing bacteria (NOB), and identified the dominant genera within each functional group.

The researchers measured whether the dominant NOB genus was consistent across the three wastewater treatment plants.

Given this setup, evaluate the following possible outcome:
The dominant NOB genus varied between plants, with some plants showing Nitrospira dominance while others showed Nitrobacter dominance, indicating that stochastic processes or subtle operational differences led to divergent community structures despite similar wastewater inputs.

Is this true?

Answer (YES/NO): NO